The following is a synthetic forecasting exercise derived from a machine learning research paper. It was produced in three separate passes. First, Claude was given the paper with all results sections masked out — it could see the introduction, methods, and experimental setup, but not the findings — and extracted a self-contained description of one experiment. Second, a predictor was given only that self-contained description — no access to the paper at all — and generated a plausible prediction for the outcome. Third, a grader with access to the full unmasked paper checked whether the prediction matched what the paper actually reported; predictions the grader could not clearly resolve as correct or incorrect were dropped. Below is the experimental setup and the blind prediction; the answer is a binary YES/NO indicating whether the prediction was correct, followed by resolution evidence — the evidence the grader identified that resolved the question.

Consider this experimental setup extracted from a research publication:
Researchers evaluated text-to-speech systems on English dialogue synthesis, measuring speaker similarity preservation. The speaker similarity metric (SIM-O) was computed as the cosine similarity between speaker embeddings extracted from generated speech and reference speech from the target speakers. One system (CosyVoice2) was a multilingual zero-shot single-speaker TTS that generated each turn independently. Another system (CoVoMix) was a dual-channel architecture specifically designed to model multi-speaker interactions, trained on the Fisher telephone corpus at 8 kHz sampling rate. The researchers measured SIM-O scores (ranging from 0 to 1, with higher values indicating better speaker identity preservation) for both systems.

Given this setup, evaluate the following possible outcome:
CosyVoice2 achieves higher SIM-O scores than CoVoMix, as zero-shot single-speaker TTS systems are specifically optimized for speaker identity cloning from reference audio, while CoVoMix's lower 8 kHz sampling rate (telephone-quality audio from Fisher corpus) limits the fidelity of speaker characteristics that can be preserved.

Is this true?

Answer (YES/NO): YES